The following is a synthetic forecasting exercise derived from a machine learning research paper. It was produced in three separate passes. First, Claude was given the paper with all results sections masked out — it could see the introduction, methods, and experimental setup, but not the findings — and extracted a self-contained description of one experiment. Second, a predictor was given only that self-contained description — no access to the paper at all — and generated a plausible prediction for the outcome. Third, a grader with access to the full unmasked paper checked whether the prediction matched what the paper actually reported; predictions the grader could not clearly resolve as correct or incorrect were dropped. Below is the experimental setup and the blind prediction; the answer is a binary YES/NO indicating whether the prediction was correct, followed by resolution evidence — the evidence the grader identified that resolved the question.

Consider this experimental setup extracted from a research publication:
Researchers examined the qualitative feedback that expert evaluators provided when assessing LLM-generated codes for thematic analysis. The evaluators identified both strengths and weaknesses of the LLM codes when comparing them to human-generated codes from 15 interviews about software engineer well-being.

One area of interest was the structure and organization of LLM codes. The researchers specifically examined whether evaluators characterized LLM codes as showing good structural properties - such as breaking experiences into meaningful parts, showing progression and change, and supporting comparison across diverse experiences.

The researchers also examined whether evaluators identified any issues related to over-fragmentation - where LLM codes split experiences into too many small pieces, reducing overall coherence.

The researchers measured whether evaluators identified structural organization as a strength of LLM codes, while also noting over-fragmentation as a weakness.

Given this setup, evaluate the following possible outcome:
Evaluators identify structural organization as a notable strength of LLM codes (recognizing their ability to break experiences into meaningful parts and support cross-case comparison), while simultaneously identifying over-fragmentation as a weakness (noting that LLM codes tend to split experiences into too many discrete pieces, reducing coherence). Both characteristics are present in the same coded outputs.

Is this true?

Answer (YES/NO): YES